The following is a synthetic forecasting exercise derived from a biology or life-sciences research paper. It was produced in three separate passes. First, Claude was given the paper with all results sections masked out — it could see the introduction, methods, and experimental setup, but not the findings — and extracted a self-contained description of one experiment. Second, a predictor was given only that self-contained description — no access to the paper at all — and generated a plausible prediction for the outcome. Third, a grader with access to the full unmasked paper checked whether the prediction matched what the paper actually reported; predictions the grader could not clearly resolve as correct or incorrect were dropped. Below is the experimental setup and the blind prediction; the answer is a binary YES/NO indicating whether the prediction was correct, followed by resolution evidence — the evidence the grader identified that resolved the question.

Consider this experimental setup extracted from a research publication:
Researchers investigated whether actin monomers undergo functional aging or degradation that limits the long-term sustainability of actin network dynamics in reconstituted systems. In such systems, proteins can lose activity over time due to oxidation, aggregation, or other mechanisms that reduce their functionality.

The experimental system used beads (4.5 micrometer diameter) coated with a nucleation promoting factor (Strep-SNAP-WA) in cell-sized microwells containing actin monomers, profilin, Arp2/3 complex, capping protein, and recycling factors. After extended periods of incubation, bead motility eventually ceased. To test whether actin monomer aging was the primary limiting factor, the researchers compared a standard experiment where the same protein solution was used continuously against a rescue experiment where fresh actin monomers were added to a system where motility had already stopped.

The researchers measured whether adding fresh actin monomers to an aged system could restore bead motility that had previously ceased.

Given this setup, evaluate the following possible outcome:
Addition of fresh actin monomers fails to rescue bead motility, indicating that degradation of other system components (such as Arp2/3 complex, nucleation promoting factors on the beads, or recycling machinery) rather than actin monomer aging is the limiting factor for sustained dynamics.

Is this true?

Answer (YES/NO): NO